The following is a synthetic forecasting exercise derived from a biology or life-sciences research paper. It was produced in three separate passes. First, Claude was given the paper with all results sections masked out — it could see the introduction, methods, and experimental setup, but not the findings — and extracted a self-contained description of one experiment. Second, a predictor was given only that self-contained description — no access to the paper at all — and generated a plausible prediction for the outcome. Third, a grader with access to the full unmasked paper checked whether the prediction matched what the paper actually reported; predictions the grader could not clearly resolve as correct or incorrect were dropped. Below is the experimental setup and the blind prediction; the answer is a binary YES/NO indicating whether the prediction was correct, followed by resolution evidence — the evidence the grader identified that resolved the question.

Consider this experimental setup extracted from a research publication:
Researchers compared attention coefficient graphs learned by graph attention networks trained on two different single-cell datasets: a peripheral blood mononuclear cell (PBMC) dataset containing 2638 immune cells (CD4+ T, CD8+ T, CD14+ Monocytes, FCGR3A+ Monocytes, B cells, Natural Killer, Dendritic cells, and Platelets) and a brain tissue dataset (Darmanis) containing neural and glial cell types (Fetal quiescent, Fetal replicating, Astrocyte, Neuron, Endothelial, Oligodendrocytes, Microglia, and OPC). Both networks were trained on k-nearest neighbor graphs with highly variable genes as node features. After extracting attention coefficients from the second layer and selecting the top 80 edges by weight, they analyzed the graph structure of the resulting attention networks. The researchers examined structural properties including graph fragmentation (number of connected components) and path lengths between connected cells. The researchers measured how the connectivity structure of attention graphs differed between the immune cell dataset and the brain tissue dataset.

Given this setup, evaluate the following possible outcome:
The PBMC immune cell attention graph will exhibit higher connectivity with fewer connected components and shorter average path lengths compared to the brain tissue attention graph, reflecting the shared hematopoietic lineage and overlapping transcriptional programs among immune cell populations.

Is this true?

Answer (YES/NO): NO